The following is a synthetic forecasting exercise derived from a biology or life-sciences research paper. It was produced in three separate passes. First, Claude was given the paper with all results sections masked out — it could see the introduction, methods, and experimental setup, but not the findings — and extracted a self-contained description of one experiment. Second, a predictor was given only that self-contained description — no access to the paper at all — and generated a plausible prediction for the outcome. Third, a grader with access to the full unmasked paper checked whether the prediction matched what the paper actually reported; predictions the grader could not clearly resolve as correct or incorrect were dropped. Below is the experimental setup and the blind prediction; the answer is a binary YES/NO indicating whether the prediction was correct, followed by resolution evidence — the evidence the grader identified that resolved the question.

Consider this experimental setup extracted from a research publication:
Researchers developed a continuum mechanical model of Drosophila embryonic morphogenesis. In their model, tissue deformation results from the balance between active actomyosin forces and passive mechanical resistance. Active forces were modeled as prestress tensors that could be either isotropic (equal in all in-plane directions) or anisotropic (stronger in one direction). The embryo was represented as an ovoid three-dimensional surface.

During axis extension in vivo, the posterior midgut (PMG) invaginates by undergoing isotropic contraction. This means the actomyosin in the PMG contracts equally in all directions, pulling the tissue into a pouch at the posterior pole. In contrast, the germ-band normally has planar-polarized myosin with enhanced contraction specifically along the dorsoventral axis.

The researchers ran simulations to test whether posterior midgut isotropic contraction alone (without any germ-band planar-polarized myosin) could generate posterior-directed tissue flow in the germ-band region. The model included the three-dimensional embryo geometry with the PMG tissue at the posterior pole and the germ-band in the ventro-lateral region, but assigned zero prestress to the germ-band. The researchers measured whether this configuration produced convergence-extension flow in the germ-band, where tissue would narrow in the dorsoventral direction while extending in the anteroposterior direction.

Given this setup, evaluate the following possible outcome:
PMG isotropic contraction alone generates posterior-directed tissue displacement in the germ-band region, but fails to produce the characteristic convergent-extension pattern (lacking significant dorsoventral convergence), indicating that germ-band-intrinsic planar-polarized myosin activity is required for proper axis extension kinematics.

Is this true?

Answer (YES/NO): YES